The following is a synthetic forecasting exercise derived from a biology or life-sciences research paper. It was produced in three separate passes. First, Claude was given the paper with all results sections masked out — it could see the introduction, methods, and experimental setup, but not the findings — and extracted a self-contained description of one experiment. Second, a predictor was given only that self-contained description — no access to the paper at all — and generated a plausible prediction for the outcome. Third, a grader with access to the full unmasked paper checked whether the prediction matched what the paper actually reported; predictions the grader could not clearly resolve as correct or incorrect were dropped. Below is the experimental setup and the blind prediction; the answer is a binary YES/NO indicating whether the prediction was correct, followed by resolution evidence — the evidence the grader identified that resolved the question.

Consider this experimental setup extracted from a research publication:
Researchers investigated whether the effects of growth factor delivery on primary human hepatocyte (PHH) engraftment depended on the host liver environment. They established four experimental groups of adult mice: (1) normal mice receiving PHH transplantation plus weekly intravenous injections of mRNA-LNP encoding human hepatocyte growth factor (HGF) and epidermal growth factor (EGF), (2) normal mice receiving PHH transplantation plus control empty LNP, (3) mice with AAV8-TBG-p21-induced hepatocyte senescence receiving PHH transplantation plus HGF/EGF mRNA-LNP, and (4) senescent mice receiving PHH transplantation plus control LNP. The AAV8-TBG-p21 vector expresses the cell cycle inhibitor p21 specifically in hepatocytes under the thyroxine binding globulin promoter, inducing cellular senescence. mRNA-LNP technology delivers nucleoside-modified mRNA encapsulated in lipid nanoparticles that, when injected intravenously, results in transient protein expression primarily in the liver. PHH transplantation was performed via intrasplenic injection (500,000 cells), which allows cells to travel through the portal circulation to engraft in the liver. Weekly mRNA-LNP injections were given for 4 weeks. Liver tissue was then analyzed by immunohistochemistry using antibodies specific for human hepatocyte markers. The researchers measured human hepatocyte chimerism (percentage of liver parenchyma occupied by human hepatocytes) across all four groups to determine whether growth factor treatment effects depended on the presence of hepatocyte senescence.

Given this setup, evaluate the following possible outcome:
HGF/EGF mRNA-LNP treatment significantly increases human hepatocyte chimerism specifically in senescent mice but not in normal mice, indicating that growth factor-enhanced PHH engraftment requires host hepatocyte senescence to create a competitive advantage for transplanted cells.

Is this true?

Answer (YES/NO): NO